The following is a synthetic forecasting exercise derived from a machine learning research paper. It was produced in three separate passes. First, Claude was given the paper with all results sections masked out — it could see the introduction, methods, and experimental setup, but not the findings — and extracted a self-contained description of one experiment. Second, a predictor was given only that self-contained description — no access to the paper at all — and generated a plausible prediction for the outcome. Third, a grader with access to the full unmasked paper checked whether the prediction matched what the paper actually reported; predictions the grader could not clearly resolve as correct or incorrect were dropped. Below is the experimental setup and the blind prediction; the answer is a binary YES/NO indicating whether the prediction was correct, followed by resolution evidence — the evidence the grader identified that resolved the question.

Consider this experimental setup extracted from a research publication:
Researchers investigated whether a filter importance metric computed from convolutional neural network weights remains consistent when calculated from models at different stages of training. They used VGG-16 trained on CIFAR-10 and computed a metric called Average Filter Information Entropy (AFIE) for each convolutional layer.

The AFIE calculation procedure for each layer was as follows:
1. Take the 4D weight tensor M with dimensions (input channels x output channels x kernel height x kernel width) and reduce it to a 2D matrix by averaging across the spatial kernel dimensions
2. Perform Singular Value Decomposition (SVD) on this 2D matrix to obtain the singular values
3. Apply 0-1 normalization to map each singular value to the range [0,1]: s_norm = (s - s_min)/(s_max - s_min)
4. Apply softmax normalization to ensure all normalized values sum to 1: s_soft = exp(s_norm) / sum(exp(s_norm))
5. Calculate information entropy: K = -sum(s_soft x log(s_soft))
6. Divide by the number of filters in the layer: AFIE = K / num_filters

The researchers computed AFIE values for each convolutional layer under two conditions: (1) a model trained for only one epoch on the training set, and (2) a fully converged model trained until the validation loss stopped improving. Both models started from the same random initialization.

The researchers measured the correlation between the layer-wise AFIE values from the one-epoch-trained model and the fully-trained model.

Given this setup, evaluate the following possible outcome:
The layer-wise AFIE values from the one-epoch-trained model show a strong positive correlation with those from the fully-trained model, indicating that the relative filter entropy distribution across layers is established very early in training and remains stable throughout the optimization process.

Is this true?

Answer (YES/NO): YES